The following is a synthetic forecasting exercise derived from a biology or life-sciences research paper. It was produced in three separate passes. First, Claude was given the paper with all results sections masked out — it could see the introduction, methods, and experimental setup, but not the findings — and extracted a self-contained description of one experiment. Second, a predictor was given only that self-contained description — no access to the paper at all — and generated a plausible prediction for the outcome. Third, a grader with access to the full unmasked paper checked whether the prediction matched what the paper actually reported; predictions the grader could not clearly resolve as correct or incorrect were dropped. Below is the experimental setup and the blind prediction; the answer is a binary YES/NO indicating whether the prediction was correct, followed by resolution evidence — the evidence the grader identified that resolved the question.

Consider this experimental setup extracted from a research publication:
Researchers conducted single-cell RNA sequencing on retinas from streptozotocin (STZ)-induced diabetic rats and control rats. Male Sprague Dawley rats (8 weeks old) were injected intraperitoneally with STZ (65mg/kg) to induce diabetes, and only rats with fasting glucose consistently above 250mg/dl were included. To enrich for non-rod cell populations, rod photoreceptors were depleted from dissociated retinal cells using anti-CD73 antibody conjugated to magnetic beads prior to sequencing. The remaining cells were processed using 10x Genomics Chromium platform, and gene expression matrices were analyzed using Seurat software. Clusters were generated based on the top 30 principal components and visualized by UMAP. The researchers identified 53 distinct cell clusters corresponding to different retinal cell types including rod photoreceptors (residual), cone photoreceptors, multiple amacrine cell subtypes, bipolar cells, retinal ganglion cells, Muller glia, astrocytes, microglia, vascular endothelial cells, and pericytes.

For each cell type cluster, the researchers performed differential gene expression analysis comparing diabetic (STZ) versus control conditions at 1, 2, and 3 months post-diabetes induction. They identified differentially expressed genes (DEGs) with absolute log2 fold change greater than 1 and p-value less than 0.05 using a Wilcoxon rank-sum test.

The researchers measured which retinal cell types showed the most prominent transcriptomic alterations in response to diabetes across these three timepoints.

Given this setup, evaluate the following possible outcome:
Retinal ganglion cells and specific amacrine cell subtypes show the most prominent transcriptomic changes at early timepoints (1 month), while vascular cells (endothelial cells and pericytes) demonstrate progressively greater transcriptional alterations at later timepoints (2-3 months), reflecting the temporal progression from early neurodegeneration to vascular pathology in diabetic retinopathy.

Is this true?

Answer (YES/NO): NO